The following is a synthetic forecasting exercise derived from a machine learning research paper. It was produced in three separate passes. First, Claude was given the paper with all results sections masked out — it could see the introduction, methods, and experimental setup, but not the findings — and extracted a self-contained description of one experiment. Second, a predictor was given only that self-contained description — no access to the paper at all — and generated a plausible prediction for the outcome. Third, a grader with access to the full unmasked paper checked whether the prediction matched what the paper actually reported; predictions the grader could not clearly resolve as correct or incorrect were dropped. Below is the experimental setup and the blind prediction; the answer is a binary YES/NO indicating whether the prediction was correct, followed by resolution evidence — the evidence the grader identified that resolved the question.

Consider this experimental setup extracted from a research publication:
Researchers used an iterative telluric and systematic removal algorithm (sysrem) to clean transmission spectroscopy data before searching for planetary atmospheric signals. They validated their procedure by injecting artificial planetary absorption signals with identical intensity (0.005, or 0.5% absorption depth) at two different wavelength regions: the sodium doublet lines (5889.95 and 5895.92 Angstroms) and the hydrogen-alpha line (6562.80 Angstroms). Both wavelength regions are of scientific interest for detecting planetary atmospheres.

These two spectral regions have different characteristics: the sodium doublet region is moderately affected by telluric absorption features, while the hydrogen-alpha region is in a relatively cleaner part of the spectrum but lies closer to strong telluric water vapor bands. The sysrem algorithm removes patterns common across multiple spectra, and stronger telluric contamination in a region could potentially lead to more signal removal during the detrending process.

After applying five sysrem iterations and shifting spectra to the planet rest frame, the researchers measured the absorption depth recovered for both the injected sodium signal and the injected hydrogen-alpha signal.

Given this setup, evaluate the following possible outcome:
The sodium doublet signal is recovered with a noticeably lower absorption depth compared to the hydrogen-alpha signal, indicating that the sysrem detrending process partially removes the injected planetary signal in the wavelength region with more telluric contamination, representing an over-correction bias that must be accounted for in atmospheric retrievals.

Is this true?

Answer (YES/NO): NO